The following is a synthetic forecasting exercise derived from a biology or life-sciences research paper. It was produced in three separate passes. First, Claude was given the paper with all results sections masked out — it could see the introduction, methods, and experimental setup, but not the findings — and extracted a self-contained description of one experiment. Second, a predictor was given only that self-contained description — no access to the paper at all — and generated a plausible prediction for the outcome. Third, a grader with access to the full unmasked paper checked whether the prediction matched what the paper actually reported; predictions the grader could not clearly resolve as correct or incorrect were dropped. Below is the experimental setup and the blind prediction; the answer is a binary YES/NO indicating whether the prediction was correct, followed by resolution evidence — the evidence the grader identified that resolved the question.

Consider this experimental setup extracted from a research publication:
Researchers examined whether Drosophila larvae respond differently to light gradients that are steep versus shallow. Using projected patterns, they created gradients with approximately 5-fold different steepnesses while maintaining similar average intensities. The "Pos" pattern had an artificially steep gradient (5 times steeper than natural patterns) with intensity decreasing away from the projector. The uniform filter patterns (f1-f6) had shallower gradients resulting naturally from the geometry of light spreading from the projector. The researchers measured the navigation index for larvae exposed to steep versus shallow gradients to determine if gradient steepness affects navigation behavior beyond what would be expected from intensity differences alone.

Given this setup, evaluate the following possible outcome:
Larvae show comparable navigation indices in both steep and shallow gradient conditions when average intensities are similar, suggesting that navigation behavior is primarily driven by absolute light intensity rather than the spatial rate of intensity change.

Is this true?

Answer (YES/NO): NO